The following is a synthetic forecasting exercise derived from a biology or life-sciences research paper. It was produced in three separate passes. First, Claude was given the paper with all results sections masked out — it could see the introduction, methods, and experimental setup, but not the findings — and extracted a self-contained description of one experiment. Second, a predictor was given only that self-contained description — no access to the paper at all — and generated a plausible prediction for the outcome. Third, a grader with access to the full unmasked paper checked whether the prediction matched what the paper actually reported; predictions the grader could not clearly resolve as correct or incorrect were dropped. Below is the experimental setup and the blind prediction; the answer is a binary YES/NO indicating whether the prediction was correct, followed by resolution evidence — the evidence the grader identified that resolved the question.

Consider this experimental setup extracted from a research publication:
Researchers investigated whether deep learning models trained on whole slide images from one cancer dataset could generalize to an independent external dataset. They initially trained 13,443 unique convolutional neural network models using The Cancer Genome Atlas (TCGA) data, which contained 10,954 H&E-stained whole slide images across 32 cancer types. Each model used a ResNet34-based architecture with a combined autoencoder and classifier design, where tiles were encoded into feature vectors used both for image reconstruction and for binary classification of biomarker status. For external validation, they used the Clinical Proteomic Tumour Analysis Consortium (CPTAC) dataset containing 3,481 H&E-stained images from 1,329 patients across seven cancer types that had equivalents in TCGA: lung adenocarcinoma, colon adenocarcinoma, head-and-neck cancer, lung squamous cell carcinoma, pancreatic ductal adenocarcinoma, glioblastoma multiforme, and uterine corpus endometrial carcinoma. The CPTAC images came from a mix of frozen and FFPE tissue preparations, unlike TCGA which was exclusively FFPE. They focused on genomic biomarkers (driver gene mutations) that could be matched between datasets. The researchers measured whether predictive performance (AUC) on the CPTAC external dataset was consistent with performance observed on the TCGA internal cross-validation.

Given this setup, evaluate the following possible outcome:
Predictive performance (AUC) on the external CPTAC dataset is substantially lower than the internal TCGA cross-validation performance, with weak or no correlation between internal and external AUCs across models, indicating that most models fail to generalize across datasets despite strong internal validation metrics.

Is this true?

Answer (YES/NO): NO